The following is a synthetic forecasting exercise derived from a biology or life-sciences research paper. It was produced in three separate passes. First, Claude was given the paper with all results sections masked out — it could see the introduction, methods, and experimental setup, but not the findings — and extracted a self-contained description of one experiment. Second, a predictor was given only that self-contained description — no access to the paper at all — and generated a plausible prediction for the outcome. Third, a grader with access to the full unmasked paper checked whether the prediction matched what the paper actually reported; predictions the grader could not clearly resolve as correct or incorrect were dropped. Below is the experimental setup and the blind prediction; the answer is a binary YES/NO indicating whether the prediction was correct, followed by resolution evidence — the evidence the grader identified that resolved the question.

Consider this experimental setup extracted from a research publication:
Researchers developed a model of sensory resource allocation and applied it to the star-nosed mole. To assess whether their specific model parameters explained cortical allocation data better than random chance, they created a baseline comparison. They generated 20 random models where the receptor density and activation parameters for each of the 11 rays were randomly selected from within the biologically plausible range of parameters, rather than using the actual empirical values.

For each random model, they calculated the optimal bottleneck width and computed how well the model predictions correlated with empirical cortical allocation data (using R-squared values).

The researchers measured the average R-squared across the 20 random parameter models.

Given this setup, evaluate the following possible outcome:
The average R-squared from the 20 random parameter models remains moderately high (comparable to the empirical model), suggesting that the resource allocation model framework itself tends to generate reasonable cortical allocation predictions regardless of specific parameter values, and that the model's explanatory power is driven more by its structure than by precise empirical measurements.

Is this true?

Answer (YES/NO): NO